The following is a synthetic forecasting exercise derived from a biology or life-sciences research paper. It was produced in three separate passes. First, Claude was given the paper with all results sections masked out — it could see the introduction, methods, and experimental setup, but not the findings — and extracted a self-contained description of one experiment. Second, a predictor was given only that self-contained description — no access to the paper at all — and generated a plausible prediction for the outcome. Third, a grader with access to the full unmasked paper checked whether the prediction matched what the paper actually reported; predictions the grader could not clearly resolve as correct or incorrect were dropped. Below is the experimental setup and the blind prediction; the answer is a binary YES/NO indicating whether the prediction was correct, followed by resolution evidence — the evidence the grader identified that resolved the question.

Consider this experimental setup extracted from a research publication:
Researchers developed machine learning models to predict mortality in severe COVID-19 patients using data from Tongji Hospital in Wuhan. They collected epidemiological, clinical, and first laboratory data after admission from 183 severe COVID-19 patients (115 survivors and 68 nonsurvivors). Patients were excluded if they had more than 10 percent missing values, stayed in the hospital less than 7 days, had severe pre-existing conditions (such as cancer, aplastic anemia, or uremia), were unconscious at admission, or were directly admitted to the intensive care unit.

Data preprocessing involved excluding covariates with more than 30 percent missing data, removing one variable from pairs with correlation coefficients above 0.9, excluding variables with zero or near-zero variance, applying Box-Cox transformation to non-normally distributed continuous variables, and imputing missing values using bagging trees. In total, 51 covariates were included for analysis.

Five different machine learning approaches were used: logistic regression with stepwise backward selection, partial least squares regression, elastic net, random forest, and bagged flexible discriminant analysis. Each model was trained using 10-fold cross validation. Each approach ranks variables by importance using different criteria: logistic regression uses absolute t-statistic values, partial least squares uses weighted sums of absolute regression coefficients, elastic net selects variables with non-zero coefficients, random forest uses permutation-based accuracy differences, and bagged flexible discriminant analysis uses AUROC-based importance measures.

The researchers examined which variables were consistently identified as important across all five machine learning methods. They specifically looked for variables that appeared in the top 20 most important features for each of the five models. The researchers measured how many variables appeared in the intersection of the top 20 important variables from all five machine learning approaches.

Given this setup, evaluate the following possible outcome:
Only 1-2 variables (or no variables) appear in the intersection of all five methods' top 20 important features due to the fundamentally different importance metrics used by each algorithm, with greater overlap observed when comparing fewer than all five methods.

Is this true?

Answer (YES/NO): NO